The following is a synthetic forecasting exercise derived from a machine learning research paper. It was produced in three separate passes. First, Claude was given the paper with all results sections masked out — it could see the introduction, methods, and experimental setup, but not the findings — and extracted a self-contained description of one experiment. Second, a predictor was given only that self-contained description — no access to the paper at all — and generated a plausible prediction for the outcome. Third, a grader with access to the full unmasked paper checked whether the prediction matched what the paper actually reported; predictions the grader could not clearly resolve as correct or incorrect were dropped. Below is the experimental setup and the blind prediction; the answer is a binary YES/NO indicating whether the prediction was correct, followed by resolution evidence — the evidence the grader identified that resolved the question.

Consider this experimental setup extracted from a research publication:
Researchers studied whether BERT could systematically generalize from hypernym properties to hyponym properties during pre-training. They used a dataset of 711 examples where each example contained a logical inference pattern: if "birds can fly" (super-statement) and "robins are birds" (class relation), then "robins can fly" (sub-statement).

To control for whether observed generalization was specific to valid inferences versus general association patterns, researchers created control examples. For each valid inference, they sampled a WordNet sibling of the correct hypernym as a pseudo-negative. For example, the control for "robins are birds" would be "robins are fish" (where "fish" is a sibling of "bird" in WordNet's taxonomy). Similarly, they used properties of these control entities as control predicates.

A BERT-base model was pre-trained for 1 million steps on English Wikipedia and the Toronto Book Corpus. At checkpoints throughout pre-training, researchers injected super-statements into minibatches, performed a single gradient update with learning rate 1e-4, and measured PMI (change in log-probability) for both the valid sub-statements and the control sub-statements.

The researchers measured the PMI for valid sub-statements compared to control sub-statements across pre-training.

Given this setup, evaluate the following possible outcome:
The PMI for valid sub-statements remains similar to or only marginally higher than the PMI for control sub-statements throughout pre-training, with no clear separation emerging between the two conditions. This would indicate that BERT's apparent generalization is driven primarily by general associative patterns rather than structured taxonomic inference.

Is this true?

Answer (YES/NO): YES